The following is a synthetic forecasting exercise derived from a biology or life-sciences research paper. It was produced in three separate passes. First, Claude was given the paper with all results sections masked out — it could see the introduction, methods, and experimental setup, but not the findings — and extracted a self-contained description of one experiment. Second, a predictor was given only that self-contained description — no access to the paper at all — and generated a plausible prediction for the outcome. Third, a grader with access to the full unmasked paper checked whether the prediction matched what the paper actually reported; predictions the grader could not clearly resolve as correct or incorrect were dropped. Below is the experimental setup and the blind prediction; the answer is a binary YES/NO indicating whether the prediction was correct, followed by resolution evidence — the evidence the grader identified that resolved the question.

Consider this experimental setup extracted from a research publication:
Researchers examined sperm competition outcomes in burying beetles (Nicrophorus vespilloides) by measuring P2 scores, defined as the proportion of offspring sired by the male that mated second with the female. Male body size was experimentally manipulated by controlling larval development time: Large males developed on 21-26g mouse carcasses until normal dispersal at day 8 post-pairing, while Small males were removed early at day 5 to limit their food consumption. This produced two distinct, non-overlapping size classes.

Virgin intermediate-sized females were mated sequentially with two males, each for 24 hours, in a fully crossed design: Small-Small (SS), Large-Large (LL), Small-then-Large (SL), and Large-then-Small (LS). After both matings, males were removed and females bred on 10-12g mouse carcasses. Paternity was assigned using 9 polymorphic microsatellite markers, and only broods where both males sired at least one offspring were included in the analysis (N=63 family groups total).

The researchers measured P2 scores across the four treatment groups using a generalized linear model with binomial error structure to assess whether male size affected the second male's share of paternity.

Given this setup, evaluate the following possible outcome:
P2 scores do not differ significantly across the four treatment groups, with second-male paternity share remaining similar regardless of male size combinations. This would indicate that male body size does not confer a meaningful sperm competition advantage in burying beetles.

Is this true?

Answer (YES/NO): NO